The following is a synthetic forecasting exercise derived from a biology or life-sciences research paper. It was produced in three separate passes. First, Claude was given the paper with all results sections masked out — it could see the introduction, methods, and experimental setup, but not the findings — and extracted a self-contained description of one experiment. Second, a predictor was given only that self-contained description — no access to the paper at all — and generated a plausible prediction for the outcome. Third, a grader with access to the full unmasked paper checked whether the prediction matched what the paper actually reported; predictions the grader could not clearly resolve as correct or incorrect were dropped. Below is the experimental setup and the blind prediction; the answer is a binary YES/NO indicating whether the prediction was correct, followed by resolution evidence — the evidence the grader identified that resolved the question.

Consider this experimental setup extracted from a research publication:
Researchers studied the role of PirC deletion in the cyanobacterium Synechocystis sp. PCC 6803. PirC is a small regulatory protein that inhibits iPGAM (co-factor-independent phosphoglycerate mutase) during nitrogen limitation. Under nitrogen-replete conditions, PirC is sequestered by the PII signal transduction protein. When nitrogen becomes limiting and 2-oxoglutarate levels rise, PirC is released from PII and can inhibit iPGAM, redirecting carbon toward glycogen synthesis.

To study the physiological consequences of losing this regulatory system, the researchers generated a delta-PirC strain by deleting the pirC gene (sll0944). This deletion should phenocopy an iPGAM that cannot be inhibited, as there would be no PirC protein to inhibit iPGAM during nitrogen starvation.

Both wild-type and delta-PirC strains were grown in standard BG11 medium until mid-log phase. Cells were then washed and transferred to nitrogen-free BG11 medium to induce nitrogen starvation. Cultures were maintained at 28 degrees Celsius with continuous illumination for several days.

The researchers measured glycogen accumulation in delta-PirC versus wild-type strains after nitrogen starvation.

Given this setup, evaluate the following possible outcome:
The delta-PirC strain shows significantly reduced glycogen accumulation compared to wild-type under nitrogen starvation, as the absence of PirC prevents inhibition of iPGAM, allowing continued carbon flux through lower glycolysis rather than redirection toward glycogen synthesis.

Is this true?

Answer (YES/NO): YES